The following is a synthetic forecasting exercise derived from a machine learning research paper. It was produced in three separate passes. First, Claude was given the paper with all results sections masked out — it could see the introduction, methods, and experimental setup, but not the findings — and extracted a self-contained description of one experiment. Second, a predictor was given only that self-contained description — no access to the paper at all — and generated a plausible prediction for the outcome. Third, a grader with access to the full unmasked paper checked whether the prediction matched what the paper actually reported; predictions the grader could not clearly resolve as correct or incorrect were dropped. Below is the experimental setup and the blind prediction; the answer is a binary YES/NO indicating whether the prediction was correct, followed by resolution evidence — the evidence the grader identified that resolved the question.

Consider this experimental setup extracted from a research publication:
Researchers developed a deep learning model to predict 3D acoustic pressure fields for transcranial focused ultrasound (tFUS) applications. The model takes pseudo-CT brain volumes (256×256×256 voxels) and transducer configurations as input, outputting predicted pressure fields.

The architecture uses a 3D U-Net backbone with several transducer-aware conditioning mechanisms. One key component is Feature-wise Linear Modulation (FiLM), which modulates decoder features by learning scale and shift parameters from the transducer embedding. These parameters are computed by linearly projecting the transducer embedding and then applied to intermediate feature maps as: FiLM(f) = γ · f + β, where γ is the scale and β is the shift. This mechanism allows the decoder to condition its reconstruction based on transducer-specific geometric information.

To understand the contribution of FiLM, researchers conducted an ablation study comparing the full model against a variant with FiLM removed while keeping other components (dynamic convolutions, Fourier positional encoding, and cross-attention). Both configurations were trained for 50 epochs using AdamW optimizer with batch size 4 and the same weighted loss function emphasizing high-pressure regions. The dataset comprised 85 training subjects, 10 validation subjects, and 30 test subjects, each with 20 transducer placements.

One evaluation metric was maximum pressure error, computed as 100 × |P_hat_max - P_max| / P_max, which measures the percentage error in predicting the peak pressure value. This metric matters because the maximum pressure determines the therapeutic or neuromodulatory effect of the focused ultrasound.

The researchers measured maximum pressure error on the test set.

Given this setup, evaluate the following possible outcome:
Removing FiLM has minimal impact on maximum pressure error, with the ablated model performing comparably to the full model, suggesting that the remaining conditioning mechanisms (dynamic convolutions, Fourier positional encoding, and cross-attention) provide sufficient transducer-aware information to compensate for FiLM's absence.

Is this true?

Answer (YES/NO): NO